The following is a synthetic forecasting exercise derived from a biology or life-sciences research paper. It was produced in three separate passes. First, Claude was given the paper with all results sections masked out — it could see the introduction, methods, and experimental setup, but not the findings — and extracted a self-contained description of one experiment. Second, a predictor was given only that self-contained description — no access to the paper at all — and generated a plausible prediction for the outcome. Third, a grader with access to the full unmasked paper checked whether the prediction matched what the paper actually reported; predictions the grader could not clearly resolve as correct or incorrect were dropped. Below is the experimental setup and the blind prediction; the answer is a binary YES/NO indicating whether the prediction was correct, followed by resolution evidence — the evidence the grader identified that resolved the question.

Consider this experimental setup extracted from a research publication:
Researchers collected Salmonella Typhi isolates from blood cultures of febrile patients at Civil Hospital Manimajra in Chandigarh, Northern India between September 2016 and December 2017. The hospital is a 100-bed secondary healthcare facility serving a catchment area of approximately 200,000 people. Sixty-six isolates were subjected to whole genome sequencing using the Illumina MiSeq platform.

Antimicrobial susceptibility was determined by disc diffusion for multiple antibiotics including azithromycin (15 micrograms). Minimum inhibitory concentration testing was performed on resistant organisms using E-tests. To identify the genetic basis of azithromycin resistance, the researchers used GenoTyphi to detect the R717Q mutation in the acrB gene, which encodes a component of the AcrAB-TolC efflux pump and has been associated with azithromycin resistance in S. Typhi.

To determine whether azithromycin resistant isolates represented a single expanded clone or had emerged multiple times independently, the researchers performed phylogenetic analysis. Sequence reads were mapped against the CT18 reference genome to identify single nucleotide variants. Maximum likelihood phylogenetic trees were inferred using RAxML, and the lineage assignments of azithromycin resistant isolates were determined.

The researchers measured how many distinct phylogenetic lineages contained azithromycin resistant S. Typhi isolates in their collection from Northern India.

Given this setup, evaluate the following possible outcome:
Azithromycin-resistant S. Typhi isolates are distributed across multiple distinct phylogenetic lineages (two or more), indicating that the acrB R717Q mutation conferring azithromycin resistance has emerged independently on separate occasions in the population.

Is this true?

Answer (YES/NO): YES